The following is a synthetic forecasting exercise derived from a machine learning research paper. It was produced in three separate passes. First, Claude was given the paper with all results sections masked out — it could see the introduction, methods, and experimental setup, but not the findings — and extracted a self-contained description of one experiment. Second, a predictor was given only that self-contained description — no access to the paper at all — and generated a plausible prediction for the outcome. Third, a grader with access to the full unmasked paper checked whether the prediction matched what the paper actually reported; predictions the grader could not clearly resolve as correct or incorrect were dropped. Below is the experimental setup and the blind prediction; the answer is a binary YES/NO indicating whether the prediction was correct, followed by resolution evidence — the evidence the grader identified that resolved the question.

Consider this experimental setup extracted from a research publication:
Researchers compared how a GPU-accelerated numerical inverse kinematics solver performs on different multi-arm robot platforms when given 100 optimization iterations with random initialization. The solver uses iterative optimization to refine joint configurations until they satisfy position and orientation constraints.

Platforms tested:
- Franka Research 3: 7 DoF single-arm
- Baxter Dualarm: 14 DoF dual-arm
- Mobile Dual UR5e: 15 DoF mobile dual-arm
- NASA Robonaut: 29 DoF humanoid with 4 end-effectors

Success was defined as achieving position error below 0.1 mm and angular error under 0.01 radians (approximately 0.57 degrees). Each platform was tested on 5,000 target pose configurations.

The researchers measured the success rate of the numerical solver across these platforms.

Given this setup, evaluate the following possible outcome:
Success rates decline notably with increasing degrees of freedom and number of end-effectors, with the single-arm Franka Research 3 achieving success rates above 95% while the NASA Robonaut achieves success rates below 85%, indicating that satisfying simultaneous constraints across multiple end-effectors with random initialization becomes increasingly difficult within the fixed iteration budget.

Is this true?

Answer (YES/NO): NO